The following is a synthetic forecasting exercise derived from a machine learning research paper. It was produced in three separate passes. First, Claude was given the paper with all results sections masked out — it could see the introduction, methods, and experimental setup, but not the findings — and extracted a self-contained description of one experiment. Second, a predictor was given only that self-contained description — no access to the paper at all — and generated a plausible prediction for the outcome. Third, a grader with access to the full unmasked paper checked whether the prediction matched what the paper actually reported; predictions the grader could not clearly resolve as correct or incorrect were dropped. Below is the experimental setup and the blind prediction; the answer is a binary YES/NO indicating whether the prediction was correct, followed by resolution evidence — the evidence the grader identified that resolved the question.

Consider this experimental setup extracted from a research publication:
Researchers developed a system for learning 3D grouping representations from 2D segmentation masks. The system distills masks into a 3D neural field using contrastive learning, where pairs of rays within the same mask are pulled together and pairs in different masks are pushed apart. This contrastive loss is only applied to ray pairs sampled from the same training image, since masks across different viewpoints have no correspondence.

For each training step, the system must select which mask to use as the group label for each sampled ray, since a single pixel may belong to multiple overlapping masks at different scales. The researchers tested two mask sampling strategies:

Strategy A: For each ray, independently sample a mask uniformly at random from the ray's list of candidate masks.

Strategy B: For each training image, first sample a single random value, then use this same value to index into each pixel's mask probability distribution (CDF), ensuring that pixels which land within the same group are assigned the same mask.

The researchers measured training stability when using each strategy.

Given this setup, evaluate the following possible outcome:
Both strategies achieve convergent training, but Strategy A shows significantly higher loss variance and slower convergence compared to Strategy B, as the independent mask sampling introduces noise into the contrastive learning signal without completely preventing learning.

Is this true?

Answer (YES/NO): NO